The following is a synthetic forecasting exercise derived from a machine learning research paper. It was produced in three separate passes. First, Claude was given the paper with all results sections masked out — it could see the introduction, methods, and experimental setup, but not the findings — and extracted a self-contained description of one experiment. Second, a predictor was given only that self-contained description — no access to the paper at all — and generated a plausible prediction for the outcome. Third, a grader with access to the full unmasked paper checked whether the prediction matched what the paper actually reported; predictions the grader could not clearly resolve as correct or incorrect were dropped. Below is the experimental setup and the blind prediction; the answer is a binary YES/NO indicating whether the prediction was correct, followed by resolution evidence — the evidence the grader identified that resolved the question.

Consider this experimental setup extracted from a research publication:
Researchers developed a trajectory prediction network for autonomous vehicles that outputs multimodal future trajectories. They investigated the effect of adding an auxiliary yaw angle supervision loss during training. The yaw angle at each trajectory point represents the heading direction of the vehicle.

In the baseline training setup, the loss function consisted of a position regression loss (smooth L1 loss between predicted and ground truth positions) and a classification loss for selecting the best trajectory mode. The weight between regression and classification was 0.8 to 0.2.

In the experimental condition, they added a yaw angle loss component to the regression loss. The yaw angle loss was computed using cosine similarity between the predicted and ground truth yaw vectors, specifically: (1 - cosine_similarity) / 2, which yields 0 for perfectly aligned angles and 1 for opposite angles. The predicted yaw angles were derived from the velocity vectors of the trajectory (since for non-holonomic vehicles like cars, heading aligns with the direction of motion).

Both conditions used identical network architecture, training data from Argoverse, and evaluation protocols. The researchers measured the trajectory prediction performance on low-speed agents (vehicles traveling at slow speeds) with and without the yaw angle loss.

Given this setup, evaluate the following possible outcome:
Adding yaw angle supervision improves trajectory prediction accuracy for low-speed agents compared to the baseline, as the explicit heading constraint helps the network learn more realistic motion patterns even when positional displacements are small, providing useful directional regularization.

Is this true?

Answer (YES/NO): YES